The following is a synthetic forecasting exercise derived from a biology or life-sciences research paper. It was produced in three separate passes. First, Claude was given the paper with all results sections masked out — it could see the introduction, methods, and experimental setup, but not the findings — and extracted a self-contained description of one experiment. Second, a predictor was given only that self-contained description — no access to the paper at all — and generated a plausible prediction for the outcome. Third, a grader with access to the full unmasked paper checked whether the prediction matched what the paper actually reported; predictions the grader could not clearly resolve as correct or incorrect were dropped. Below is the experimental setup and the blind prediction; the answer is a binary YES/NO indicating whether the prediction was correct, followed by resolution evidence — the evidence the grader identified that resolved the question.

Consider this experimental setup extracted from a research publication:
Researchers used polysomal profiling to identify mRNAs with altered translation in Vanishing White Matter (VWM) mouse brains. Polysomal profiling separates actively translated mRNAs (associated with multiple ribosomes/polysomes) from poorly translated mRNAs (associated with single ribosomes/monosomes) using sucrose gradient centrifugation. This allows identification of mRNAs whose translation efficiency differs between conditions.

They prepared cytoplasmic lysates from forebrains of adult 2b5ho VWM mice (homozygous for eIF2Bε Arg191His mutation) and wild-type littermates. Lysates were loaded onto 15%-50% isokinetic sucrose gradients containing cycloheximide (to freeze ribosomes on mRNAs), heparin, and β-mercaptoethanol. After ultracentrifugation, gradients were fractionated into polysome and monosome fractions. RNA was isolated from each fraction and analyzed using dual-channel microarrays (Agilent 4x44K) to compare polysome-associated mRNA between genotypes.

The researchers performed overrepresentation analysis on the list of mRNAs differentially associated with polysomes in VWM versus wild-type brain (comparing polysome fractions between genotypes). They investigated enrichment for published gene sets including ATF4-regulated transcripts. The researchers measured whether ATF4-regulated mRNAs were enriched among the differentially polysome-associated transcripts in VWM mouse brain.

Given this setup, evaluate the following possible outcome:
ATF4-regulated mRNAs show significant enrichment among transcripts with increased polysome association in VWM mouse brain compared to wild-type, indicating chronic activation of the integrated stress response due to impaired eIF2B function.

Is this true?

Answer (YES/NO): YES